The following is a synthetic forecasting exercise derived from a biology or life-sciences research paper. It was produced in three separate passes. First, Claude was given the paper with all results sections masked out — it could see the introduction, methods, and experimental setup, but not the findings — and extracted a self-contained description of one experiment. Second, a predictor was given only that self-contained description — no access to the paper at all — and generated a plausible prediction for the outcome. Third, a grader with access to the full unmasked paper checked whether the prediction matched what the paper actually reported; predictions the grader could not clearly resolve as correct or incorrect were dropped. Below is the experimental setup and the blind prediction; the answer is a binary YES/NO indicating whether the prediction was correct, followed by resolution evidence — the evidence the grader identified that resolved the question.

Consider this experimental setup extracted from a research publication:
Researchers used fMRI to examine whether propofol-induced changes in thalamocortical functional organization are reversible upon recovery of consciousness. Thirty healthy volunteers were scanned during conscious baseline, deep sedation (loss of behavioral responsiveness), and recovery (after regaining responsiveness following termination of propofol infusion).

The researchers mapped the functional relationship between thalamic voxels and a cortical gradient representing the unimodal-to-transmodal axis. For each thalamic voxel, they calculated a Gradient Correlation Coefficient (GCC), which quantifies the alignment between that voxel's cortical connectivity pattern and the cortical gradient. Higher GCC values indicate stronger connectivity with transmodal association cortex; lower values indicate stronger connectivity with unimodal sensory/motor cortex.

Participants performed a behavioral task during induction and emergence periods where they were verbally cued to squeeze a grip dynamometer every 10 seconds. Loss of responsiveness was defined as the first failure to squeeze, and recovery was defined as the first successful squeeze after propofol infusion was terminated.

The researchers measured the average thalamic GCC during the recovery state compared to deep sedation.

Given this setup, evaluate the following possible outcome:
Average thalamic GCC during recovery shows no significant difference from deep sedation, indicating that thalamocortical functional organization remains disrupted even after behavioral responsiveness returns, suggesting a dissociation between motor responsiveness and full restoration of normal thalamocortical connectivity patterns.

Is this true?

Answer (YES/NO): NO